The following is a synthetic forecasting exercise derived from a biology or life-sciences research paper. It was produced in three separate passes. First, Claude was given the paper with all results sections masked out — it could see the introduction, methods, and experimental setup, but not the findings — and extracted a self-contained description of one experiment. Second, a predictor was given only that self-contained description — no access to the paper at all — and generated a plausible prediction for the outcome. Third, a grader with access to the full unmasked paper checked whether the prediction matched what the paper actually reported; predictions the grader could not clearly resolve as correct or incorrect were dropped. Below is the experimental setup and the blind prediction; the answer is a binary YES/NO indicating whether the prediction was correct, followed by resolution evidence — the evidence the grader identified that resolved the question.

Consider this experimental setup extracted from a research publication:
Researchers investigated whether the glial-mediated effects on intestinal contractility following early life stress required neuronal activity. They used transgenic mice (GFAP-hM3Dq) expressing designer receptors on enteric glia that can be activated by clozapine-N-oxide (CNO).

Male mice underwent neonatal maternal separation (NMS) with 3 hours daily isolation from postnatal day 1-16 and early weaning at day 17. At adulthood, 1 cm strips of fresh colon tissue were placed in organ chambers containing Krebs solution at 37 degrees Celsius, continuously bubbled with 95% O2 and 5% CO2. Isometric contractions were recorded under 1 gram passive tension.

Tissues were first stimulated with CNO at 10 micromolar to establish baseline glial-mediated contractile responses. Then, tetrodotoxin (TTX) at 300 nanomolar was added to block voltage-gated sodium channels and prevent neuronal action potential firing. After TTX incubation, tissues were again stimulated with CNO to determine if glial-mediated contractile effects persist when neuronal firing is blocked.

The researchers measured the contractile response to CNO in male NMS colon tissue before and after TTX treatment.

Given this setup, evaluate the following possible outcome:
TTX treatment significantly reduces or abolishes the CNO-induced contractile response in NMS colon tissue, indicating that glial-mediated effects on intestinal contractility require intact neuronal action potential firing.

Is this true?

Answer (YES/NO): YES